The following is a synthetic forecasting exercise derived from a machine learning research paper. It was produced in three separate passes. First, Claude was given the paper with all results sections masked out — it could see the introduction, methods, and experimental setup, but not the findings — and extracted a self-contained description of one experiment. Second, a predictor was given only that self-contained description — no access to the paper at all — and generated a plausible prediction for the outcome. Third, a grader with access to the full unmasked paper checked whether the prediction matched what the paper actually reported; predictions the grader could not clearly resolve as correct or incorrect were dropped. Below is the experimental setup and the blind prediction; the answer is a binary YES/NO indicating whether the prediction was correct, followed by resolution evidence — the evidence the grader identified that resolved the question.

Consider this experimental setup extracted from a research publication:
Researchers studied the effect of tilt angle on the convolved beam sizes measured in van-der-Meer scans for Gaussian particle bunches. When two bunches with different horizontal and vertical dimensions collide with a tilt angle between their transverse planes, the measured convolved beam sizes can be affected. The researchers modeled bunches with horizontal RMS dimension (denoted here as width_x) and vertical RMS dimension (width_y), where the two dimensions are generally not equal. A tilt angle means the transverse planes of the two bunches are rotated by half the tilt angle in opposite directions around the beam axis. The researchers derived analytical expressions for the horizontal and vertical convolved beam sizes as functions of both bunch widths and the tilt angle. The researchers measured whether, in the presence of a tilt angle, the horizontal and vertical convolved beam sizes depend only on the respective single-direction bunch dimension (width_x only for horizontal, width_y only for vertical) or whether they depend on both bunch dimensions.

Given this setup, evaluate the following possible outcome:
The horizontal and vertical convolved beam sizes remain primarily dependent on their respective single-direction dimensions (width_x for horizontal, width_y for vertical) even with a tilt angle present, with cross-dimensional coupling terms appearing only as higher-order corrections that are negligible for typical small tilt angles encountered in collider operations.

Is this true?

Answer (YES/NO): NO